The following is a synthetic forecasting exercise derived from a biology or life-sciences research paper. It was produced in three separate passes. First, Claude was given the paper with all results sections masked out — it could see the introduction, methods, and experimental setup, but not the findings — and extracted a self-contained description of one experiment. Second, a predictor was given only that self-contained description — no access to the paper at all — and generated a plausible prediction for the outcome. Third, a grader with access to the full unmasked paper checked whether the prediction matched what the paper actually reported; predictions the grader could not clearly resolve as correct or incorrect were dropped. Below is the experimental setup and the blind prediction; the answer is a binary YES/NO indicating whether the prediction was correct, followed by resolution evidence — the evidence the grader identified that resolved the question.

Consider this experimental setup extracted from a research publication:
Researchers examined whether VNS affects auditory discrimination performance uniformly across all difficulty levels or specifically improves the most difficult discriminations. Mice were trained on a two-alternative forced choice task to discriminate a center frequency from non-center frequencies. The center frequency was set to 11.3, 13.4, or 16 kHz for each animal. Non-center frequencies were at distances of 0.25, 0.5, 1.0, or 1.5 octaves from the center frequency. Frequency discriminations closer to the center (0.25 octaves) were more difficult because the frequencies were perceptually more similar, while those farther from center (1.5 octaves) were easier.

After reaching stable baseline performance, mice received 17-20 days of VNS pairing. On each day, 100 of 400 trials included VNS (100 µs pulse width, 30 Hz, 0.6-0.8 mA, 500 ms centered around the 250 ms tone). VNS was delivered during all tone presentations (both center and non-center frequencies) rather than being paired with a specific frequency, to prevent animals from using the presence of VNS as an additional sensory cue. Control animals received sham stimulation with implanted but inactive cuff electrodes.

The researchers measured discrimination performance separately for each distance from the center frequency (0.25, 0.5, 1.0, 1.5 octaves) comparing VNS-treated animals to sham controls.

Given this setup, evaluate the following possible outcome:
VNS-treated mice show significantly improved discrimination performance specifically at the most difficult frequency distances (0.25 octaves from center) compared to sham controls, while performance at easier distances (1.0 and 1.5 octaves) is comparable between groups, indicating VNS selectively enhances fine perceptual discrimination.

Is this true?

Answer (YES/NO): NO